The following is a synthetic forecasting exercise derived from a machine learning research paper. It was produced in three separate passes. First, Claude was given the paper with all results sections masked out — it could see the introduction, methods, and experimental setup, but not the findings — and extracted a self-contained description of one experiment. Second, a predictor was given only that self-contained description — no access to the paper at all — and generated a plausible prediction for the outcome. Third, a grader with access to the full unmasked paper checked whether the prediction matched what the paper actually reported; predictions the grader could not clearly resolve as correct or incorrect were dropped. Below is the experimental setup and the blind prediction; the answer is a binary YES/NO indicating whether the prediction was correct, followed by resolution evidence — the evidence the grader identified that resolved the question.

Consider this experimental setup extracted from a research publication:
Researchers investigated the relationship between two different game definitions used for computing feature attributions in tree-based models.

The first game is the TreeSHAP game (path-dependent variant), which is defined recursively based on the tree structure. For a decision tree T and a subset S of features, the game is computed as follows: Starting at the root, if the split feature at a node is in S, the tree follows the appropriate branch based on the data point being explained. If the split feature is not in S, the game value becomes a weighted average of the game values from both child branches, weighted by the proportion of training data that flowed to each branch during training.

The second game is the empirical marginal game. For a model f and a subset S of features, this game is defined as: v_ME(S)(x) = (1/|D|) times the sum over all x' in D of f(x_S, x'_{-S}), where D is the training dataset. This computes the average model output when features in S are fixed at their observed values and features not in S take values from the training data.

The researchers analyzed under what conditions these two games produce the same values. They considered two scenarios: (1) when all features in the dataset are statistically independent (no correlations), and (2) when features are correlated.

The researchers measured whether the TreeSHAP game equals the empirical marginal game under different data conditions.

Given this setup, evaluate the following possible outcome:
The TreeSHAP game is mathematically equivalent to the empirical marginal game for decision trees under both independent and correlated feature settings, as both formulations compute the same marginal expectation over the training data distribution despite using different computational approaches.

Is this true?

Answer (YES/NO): NO